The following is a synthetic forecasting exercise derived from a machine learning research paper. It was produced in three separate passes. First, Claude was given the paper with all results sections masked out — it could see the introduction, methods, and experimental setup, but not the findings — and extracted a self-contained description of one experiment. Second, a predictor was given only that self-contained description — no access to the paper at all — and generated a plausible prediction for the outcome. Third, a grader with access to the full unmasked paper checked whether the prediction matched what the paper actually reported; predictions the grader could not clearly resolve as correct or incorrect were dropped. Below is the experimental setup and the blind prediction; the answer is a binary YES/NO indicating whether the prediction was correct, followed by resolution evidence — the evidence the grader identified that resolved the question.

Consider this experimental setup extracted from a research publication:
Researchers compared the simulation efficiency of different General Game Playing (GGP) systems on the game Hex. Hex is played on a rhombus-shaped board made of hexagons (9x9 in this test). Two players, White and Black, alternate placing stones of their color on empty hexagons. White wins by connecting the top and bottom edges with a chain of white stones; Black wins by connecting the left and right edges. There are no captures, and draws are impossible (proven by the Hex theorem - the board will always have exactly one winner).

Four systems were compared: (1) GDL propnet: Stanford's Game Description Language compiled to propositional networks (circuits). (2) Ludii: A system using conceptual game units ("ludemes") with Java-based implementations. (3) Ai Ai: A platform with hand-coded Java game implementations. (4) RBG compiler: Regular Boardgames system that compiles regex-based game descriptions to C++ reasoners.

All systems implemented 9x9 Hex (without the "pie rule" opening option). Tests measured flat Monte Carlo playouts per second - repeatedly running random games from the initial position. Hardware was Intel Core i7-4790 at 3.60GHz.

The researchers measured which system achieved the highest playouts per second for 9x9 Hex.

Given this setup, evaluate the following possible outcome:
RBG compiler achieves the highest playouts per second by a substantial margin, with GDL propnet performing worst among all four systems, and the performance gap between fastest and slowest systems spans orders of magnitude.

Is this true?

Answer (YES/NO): NO